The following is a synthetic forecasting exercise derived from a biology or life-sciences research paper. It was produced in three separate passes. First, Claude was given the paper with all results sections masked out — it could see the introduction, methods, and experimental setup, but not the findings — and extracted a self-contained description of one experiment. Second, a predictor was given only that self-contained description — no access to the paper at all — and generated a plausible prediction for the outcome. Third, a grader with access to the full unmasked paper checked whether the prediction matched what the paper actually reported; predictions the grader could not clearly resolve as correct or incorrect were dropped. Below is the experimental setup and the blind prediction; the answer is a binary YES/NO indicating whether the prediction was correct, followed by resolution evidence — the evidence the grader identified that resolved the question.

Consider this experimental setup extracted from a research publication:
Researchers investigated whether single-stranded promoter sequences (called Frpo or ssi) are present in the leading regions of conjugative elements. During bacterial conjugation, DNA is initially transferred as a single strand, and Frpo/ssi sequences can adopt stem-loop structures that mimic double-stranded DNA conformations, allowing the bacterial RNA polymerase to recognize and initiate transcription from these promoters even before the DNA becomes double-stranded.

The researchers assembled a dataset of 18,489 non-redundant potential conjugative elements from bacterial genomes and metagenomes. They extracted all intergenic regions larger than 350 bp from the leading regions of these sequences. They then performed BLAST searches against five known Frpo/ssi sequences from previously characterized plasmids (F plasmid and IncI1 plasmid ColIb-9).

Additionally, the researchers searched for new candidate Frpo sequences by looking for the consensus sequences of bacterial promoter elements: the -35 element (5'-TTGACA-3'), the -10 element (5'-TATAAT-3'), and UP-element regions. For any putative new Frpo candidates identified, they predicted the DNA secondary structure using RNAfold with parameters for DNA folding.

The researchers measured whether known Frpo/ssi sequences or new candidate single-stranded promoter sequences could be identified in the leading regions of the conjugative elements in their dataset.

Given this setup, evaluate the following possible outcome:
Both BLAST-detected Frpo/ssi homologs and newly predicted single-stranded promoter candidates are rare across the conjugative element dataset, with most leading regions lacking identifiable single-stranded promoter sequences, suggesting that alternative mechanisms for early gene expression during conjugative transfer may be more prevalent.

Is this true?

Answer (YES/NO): NO